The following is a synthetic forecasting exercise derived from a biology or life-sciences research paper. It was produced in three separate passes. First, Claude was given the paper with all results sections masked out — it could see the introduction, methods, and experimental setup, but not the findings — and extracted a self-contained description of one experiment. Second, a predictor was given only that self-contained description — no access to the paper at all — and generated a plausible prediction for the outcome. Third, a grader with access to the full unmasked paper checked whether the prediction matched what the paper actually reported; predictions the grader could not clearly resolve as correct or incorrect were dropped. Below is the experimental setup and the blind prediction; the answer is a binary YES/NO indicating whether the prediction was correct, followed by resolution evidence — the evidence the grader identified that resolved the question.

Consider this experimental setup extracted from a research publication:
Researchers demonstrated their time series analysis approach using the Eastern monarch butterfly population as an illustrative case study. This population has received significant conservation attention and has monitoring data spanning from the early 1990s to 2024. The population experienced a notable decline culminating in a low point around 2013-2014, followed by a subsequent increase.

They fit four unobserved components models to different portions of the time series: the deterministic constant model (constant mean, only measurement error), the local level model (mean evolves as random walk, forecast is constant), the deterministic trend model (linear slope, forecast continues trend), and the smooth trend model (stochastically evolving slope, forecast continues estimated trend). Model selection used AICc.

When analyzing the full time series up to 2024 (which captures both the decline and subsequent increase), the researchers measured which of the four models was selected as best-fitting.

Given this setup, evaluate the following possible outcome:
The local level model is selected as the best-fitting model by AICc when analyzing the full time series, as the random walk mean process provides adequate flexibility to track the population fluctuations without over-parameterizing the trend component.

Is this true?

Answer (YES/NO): YES